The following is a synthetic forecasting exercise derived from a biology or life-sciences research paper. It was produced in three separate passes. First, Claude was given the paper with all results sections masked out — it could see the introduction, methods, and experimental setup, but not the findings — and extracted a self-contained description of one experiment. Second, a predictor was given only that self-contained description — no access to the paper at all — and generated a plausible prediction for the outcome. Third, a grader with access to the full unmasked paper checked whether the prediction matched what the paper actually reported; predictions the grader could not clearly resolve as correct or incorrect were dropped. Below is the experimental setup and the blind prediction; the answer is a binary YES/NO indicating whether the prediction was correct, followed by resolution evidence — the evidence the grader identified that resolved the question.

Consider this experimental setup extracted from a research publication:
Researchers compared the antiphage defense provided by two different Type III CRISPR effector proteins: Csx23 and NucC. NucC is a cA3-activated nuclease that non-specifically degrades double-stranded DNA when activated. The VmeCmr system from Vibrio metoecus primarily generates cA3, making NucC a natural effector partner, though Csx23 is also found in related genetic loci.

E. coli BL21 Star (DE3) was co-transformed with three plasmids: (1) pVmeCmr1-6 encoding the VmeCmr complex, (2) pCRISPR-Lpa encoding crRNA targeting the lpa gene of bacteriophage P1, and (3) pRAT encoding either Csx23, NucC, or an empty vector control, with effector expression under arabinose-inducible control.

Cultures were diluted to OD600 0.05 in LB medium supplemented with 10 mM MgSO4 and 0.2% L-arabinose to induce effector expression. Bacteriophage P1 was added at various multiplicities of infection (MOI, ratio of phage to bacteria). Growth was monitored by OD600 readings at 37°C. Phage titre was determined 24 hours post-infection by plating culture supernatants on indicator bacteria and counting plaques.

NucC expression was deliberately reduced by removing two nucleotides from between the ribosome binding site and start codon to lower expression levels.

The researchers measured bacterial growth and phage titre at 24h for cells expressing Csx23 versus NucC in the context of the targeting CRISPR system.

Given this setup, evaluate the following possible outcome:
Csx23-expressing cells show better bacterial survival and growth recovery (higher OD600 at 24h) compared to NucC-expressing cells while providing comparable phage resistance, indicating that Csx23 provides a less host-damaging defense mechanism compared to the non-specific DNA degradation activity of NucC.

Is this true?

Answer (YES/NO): NO